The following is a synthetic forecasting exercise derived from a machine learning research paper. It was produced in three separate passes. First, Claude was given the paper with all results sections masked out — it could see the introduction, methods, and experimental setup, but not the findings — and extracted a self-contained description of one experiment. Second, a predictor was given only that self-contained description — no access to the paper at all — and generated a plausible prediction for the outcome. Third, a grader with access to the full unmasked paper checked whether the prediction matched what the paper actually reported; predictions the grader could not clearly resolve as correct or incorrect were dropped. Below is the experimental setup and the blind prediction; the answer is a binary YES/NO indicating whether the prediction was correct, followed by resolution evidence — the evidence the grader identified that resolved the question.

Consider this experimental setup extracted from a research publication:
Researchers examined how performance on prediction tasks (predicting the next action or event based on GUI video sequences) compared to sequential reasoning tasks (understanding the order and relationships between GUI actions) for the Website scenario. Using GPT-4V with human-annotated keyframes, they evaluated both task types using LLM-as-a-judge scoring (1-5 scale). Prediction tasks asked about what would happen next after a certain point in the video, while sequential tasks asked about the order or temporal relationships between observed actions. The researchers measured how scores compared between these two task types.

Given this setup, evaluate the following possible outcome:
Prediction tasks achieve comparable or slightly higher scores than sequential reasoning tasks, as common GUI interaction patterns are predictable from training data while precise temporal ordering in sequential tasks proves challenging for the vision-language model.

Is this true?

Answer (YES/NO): YES